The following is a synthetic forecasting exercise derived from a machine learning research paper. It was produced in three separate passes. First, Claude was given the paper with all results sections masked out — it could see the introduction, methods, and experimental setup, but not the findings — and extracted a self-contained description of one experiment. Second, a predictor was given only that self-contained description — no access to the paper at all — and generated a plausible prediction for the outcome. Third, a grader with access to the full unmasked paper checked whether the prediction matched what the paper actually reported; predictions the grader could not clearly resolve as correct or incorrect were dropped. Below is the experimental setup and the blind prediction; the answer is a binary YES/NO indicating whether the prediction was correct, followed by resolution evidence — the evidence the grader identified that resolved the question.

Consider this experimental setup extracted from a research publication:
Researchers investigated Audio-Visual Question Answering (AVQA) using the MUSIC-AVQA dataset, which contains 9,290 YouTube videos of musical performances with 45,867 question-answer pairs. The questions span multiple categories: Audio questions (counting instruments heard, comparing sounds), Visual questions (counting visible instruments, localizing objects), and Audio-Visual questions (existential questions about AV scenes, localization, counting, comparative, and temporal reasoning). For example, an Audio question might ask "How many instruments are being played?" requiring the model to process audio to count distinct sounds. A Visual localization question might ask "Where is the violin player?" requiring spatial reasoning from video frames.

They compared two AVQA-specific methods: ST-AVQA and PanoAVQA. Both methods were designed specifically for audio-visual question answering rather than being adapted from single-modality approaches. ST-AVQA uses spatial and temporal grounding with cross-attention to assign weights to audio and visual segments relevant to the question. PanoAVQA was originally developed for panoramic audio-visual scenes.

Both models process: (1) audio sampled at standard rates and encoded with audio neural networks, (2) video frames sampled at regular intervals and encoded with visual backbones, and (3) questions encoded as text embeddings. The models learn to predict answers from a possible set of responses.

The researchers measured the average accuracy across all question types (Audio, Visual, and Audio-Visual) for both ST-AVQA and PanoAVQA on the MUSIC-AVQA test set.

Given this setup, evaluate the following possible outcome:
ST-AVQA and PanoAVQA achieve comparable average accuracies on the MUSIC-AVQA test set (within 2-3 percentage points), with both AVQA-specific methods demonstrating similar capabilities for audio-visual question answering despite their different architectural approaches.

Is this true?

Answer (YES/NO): YES